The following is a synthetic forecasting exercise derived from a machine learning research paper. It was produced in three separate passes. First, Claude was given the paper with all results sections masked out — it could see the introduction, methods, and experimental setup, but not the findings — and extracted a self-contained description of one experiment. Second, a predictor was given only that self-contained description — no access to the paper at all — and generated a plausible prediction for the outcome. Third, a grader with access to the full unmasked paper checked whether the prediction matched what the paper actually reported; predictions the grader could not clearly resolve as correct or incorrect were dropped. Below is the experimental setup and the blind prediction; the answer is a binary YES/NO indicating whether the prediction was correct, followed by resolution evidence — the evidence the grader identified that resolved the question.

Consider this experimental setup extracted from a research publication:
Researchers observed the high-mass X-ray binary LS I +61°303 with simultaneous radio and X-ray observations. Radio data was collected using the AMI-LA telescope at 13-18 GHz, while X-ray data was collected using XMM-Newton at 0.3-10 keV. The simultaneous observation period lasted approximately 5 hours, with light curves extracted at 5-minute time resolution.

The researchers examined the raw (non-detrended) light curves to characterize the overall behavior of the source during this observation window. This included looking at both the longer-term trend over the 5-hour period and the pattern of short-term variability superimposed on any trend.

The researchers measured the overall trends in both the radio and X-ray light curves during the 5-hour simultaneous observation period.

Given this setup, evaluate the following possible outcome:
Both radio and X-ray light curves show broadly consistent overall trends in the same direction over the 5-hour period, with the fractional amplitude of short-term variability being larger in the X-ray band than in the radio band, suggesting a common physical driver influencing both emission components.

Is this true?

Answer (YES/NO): NO